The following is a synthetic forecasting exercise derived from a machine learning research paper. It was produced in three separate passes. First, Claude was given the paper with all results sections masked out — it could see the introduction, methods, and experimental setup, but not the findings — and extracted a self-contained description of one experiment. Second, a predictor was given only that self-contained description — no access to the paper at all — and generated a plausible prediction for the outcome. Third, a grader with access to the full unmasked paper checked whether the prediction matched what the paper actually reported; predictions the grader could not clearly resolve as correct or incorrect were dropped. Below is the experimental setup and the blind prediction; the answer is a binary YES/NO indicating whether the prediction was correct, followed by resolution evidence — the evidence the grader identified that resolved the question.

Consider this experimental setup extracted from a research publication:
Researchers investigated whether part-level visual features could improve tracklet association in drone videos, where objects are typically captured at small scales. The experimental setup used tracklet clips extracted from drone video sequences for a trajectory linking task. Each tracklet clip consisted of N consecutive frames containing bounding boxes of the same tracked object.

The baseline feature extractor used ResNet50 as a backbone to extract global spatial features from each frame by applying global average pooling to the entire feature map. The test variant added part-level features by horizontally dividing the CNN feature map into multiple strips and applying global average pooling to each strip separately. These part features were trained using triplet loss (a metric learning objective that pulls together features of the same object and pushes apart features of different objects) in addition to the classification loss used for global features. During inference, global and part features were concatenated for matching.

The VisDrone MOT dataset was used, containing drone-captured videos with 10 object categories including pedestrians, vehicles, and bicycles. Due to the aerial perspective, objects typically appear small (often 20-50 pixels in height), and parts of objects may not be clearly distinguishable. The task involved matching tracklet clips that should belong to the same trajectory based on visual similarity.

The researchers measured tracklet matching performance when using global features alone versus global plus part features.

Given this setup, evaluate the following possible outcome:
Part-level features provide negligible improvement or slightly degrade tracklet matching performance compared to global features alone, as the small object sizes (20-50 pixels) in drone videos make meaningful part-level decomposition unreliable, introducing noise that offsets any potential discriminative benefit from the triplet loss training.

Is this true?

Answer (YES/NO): NO